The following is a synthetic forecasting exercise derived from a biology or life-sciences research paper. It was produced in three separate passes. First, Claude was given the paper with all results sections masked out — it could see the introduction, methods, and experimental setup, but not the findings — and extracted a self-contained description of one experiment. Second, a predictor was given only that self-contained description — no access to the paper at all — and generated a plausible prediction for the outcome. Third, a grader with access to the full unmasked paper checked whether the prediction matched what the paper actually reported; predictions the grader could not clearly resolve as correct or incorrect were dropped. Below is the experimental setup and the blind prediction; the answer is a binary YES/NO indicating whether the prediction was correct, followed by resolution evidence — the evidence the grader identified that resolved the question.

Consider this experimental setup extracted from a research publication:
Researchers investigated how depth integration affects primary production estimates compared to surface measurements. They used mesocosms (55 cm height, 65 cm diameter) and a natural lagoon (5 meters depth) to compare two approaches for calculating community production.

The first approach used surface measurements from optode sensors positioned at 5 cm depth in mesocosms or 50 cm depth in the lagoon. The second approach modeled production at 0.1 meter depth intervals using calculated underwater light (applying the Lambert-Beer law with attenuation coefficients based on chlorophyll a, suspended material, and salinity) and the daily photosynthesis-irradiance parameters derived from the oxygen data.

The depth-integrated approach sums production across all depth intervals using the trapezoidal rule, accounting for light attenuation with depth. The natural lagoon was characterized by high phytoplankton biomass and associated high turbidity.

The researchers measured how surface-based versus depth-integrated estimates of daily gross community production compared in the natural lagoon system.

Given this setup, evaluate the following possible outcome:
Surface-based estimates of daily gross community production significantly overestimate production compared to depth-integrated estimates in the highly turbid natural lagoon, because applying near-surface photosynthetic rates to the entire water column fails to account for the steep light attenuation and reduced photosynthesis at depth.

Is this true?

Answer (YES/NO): YES